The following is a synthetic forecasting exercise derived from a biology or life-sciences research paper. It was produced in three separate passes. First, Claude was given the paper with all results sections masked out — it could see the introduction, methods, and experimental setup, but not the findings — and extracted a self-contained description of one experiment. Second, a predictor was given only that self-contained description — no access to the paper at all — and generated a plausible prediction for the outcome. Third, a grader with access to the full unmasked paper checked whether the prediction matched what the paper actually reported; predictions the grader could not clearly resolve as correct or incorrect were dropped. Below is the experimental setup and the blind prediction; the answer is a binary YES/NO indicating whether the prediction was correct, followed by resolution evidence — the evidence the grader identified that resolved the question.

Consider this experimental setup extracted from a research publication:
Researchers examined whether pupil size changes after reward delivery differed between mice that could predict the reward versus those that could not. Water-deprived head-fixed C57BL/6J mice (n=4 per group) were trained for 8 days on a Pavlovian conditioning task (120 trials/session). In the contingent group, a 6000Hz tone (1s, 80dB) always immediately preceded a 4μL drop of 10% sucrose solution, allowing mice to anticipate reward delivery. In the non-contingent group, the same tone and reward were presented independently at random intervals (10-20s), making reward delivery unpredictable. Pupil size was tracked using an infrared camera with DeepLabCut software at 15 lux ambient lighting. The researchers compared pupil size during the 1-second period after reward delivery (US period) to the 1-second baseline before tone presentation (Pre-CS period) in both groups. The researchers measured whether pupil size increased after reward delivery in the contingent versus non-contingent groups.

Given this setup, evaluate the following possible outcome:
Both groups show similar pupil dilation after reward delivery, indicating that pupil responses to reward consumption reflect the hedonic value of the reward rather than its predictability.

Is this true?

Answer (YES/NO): NO